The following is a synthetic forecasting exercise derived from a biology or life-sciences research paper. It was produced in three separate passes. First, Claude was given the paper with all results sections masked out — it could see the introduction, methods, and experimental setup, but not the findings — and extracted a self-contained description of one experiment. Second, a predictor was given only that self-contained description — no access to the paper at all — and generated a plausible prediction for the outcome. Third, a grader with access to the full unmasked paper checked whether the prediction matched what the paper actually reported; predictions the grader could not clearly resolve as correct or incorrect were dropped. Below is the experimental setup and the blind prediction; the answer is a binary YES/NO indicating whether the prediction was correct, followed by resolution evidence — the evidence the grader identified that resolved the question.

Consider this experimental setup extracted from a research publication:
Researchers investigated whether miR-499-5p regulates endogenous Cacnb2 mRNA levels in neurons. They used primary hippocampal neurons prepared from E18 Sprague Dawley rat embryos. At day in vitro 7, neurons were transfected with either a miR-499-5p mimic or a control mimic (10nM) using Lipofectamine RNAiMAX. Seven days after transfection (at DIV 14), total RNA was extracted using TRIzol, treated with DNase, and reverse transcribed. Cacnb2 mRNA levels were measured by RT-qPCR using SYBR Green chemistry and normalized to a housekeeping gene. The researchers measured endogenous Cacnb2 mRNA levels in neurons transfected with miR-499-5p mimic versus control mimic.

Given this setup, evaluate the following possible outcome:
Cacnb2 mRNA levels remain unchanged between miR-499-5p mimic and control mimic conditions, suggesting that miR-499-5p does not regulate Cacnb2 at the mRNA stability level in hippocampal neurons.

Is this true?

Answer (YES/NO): NO